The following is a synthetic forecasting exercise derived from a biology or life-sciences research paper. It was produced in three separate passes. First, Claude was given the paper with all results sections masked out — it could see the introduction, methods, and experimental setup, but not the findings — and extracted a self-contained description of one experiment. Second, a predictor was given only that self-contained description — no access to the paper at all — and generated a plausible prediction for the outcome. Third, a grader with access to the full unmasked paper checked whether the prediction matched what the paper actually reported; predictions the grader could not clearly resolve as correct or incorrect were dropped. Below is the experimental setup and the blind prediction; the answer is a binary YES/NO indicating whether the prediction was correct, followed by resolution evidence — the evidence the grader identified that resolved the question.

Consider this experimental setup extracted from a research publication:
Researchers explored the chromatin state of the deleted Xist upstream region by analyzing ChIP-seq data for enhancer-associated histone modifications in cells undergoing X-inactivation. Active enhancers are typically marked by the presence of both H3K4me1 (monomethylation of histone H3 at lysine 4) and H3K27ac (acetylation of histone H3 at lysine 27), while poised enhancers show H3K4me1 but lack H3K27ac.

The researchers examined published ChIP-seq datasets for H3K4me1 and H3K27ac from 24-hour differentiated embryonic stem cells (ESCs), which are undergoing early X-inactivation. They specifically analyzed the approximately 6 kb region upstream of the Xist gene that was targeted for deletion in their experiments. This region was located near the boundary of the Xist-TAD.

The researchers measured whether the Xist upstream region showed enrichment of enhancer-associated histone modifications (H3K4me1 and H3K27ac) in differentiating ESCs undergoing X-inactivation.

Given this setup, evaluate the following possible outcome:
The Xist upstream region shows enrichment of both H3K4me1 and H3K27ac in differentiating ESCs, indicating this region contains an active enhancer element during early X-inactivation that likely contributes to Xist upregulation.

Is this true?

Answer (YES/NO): NO